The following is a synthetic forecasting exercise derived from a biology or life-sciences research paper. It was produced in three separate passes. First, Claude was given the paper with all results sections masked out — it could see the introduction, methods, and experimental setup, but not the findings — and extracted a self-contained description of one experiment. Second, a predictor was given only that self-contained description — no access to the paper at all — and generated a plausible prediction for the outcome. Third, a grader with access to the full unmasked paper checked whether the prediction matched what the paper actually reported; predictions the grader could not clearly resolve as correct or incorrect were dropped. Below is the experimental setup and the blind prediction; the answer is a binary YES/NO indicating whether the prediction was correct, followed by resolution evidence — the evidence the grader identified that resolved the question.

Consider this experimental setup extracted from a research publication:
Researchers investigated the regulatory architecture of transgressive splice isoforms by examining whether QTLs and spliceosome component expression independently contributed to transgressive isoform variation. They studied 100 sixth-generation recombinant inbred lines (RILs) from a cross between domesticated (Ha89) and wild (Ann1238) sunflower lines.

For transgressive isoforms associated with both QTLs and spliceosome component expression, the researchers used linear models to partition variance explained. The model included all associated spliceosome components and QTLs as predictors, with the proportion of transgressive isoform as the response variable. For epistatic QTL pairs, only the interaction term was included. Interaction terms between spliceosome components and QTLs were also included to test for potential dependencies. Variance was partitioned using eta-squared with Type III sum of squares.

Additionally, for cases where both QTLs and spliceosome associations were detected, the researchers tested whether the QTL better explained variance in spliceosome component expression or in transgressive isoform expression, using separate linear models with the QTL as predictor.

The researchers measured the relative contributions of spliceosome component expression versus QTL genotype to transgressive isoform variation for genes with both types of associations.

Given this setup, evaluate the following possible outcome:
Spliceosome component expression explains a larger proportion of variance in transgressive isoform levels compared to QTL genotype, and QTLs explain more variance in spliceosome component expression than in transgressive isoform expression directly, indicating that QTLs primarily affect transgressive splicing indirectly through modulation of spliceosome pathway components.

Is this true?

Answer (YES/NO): NO